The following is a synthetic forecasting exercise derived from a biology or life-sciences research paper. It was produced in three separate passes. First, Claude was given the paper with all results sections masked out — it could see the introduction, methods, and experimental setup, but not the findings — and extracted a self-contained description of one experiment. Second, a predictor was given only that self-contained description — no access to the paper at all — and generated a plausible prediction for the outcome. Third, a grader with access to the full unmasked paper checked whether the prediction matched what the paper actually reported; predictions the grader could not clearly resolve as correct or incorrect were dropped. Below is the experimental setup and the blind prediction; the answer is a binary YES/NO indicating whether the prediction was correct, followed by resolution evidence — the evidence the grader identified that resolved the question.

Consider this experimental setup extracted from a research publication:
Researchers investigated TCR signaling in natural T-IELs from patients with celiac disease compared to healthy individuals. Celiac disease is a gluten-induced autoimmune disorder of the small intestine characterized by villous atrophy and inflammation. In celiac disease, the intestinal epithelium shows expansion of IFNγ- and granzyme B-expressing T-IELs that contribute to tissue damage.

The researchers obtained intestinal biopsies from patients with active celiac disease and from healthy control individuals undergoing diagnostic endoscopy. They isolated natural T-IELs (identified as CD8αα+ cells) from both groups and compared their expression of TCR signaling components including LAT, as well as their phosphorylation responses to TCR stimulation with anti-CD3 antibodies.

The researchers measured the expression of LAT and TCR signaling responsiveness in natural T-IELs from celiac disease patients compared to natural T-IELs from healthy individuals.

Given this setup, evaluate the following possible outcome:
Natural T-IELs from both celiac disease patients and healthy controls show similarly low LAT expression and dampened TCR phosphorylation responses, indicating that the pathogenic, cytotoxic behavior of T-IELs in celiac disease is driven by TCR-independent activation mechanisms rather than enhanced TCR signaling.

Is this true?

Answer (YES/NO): NO